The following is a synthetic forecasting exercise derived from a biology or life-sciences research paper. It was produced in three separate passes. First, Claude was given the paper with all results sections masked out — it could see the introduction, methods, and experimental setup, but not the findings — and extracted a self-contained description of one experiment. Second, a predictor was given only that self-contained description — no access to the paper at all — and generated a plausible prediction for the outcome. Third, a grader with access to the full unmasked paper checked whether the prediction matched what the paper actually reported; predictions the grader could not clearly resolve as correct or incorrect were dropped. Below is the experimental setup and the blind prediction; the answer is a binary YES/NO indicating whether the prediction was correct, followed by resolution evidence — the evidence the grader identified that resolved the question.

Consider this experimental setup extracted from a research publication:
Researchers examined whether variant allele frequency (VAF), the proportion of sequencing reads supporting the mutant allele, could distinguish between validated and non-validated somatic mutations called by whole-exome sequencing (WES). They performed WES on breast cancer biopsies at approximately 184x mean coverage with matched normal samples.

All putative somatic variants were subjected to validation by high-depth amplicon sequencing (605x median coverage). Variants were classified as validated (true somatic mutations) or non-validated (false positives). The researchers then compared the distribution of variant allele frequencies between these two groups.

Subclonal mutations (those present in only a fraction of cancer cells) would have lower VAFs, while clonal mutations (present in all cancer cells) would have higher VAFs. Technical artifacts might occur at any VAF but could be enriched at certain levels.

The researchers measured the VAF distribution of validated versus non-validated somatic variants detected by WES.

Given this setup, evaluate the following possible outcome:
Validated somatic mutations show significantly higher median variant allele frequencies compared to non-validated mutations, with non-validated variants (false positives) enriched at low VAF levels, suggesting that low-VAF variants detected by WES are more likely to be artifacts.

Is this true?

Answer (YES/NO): YES